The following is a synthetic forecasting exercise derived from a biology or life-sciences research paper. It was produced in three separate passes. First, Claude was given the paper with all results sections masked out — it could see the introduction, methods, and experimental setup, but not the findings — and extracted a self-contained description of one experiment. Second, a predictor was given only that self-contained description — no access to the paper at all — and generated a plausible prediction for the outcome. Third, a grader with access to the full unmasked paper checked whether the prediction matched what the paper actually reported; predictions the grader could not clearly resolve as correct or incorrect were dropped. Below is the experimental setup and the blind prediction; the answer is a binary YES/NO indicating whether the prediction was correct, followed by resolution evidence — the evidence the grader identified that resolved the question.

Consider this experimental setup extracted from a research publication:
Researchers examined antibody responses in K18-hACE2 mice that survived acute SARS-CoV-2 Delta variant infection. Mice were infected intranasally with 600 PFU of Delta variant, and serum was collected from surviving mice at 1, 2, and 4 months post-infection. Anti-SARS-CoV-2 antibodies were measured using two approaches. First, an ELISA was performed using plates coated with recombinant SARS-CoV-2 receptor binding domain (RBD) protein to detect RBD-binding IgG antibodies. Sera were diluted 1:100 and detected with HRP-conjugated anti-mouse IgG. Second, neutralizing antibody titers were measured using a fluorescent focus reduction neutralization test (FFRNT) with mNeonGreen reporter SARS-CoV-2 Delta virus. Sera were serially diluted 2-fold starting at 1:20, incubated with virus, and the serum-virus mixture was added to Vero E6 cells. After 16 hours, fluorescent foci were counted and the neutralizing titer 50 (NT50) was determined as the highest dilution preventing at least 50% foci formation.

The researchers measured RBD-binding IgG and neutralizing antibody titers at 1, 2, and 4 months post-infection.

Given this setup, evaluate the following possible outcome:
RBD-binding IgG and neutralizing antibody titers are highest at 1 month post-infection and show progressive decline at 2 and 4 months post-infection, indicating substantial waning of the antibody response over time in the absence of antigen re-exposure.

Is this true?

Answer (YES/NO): NO